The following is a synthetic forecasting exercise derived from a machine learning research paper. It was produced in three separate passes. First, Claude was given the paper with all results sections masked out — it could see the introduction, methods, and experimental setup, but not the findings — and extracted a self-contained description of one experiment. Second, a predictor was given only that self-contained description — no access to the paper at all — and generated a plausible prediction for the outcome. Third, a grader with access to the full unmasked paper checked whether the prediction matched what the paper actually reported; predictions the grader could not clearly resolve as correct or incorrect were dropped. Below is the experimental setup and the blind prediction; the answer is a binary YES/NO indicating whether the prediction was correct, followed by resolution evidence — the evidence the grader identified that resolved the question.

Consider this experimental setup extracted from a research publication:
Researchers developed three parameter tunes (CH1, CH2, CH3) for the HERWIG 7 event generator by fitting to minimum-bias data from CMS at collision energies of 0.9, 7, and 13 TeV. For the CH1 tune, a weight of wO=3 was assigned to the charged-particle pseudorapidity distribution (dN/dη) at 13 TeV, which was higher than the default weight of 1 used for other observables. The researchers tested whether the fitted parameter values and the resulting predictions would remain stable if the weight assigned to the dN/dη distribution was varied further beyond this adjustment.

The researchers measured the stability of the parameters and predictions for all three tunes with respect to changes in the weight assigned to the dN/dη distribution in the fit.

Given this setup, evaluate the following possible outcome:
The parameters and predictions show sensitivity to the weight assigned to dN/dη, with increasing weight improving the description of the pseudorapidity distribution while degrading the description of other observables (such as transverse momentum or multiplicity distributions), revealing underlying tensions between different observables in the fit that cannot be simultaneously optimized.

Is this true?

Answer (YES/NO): NO